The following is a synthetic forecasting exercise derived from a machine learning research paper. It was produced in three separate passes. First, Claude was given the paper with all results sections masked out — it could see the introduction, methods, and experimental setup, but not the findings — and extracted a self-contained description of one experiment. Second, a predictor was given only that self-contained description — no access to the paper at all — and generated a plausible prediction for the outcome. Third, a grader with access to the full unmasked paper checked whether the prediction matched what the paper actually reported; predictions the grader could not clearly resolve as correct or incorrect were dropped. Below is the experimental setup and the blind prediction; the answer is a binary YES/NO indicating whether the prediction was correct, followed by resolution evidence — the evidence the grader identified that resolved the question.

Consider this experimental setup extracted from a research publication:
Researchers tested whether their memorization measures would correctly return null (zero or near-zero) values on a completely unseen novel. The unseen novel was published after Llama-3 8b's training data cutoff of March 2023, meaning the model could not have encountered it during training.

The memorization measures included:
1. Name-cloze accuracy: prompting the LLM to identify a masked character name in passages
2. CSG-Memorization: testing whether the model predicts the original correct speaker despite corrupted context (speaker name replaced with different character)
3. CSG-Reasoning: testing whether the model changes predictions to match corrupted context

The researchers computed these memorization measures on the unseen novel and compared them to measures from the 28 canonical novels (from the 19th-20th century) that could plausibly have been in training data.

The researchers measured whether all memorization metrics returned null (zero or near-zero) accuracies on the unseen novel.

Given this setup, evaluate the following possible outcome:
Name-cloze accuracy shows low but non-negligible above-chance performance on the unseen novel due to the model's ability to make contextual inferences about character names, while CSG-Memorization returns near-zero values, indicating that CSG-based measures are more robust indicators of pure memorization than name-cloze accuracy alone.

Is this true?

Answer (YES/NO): NO